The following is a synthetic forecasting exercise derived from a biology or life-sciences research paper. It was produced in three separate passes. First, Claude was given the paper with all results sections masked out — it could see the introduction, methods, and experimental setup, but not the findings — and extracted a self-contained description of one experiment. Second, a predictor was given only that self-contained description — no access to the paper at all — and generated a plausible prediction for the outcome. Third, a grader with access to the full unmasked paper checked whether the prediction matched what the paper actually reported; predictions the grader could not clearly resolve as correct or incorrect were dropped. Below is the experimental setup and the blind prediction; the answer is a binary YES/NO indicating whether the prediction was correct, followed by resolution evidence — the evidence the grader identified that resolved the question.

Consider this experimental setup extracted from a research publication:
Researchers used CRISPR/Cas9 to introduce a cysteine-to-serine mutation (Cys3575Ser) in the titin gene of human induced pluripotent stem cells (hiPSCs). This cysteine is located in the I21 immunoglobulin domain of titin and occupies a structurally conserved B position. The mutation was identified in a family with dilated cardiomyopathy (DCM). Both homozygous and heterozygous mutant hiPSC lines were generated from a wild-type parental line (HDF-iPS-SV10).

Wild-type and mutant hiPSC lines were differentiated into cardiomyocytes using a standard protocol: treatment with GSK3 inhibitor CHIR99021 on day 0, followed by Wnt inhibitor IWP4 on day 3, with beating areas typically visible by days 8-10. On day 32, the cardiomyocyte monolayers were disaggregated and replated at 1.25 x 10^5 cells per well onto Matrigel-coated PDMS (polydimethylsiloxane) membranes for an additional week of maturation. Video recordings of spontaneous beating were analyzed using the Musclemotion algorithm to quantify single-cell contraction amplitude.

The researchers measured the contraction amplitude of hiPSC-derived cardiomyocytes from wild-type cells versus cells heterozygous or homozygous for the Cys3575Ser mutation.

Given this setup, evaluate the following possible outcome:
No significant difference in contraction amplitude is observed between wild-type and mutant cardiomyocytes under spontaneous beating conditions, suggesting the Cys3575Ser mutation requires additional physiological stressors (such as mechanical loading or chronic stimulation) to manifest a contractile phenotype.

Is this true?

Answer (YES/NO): NO